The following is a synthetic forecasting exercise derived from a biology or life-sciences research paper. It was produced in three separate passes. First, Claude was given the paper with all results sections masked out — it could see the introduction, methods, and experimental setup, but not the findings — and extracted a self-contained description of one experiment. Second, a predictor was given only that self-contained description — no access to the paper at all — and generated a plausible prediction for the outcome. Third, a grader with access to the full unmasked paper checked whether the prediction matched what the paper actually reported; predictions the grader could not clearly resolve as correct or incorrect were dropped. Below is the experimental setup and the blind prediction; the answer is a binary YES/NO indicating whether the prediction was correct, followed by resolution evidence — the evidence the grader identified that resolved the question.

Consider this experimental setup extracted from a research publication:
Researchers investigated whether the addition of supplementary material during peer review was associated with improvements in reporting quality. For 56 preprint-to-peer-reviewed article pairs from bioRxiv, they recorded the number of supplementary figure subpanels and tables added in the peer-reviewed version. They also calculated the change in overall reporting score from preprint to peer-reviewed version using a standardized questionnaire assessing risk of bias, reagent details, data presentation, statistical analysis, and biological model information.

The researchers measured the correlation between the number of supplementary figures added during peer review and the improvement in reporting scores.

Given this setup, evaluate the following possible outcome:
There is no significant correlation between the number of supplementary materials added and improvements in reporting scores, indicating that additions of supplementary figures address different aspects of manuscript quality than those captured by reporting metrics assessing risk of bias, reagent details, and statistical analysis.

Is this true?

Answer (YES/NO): NO